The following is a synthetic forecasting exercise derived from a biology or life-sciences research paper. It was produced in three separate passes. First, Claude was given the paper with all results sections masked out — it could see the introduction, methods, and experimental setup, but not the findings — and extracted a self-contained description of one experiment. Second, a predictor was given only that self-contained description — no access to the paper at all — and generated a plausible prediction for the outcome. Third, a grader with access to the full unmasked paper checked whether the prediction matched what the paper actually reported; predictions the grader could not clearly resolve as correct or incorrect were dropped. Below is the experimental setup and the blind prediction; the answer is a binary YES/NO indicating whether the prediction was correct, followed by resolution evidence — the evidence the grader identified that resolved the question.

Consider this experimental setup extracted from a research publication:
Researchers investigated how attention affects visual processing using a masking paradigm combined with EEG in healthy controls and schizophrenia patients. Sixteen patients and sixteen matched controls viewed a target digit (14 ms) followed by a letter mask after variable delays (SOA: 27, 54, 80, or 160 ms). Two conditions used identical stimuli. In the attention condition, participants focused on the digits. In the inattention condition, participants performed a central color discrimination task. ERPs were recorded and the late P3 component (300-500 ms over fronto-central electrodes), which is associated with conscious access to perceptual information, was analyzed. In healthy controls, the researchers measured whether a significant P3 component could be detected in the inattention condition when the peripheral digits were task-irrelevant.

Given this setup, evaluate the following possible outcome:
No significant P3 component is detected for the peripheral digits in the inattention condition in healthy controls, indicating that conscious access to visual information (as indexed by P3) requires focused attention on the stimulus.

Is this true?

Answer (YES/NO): YES